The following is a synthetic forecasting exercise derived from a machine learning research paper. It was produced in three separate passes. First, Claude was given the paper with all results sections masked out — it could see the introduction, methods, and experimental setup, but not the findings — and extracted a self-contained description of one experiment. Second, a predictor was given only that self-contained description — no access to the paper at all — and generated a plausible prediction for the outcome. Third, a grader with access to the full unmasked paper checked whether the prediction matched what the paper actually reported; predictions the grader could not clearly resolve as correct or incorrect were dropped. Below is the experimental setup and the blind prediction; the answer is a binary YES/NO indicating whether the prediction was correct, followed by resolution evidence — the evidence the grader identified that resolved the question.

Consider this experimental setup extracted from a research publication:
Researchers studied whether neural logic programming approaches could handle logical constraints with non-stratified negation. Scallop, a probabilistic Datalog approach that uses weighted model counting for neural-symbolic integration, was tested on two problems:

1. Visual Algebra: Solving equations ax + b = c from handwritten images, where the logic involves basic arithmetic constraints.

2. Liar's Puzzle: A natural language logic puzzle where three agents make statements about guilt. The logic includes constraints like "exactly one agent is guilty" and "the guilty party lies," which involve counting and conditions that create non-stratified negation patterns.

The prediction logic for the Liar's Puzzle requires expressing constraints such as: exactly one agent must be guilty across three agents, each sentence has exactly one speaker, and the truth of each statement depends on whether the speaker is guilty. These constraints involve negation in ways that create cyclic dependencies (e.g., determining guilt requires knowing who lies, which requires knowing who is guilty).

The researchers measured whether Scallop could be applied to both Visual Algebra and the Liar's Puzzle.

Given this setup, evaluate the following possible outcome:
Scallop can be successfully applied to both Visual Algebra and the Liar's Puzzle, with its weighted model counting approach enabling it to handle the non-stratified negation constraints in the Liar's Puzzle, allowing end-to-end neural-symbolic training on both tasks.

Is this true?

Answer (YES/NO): NO